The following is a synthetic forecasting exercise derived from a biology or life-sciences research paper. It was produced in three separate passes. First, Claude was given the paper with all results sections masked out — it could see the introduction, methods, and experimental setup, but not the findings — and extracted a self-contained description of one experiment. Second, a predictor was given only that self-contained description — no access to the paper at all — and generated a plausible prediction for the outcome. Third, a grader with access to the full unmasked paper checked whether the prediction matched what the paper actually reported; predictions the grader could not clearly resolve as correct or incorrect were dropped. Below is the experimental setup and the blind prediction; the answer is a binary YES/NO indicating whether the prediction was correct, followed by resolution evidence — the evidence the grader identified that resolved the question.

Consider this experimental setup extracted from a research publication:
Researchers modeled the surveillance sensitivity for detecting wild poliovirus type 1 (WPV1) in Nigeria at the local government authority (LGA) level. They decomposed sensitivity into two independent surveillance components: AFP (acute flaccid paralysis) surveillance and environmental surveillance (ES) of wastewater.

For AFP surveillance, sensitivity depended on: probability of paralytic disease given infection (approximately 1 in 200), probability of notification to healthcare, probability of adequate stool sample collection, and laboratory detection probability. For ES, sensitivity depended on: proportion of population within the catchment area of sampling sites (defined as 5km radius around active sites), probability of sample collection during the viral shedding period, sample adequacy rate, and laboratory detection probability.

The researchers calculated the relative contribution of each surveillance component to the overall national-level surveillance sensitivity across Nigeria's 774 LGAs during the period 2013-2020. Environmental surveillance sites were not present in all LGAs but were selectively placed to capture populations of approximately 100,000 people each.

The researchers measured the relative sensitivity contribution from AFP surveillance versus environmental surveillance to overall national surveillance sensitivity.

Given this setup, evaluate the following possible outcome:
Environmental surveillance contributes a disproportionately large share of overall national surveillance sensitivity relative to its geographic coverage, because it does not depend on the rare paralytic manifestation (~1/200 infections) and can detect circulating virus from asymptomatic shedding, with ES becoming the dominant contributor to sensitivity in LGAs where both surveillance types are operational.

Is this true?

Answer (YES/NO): YES